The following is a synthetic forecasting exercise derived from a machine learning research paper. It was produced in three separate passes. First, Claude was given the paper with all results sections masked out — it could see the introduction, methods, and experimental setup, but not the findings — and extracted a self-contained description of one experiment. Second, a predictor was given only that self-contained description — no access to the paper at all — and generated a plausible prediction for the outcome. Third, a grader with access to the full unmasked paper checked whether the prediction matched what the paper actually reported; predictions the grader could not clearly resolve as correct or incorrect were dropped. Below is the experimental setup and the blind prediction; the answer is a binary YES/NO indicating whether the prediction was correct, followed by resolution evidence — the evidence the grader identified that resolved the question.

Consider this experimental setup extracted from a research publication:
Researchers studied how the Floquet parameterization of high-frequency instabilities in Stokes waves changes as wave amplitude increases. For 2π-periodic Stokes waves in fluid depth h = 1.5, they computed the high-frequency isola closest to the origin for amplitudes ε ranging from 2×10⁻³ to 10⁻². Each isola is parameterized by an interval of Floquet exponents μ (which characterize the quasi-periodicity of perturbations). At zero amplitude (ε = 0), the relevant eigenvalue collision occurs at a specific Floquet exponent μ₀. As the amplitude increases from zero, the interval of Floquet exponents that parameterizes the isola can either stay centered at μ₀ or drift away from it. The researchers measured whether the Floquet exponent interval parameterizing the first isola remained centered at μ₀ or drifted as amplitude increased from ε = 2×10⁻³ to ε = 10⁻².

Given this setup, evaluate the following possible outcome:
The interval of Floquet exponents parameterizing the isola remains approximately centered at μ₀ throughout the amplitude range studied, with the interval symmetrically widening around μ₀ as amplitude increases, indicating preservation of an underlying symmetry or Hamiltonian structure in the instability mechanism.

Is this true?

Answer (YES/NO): NO